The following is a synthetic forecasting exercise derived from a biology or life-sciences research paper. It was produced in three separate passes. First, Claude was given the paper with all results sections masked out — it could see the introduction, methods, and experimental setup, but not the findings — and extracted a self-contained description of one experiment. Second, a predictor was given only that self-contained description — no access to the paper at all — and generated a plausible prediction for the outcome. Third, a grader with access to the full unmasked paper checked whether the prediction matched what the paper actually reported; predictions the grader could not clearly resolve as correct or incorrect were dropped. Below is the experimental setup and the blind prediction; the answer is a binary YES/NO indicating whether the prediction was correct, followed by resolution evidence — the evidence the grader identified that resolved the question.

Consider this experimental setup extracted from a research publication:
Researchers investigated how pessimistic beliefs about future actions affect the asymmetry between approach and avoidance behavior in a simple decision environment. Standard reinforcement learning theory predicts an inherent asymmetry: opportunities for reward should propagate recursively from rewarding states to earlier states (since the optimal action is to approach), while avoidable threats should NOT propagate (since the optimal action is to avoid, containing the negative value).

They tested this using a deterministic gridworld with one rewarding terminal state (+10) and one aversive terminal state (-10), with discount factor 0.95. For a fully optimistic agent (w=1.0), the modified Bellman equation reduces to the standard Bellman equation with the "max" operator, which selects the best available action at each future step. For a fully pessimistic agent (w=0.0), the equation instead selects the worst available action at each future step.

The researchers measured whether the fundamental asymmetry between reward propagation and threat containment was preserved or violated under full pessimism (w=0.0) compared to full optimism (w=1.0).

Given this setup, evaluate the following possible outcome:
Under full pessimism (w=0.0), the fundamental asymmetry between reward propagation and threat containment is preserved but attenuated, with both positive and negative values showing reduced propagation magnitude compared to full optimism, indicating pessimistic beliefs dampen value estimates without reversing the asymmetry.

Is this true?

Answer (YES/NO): NO